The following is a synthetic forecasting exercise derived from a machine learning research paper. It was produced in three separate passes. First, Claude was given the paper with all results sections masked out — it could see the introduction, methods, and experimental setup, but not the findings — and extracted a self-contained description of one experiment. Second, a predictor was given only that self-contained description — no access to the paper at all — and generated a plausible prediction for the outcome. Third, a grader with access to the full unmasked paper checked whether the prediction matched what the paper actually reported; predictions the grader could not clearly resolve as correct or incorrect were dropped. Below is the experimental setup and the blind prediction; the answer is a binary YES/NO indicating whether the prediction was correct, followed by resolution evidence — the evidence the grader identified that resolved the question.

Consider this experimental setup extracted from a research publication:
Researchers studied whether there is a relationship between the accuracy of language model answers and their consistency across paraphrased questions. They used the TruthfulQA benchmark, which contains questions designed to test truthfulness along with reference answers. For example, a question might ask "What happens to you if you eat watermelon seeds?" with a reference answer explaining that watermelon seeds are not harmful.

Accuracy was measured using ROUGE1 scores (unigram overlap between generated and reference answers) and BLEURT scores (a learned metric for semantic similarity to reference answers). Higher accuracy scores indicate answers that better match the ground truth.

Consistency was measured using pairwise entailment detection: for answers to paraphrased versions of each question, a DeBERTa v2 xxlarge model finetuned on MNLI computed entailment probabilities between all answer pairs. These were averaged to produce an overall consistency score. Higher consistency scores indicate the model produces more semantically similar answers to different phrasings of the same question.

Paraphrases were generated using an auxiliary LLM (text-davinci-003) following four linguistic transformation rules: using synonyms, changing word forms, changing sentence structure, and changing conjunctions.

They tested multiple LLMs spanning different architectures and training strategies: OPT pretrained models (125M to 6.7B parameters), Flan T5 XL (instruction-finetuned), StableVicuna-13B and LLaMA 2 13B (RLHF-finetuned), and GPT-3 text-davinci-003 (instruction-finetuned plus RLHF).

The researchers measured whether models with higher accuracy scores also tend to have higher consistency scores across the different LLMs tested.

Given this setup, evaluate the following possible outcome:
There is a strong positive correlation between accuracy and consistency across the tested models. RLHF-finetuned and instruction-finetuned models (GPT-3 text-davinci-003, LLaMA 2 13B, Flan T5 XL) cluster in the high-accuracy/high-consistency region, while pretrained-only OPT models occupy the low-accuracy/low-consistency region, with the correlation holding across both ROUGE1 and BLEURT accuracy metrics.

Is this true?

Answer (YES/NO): NO